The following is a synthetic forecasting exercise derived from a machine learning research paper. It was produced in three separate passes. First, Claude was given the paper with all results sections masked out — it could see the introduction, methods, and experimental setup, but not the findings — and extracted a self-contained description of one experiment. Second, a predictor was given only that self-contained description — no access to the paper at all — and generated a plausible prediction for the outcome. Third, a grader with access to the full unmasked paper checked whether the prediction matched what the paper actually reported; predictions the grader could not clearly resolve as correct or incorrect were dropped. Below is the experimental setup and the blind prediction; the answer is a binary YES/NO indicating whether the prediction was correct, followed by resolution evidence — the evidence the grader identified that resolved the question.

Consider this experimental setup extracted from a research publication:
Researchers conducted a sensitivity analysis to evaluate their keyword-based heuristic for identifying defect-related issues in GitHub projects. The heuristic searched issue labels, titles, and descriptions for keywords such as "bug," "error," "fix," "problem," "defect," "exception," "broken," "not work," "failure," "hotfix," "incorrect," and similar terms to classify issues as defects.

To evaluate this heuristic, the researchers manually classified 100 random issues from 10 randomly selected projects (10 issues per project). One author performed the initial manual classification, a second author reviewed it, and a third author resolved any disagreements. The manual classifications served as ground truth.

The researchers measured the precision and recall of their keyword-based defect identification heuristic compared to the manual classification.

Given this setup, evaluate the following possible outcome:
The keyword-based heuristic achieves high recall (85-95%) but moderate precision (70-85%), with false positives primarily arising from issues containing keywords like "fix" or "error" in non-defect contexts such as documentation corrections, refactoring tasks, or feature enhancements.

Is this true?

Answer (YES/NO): NO